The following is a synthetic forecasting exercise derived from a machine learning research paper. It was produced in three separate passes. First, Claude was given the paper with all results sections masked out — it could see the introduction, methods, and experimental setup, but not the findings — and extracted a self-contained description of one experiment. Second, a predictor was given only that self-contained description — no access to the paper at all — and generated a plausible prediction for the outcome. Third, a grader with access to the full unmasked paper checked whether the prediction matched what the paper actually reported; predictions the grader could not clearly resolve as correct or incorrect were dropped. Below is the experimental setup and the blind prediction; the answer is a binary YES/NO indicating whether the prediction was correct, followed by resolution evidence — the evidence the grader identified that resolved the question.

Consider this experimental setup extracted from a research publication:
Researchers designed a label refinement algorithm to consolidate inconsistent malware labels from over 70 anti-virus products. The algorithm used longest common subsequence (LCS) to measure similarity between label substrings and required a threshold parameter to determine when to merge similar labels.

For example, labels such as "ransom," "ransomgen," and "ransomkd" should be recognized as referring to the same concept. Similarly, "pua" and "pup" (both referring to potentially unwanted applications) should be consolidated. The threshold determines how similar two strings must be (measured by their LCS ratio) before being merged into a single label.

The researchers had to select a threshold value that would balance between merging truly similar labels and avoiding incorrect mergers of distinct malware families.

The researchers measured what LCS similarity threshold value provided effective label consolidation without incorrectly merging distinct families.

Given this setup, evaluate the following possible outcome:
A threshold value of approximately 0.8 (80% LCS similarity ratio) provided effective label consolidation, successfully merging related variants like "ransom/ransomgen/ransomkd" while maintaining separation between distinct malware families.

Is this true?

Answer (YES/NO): NO